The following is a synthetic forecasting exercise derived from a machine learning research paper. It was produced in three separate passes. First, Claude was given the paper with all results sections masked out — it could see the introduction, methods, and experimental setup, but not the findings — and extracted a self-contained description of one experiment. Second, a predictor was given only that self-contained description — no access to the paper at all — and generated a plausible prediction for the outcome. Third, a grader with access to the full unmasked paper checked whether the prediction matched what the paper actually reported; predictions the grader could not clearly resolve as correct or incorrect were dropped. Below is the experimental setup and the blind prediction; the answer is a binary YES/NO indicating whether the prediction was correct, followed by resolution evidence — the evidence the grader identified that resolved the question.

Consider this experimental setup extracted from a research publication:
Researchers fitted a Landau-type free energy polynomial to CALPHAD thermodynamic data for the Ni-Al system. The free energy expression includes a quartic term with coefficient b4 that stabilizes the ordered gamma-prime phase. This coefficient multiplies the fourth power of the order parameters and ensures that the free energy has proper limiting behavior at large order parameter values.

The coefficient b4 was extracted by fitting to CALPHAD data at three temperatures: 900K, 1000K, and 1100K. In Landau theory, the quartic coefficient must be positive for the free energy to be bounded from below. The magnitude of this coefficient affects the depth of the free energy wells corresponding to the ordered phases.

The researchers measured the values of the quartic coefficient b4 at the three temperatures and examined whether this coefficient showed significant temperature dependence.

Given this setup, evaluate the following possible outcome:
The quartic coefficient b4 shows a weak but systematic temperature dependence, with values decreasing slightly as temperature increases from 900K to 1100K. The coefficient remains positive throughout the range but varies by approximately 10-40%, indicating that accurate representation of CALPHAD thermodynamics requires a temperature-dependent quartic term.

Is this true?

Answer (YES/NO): NO